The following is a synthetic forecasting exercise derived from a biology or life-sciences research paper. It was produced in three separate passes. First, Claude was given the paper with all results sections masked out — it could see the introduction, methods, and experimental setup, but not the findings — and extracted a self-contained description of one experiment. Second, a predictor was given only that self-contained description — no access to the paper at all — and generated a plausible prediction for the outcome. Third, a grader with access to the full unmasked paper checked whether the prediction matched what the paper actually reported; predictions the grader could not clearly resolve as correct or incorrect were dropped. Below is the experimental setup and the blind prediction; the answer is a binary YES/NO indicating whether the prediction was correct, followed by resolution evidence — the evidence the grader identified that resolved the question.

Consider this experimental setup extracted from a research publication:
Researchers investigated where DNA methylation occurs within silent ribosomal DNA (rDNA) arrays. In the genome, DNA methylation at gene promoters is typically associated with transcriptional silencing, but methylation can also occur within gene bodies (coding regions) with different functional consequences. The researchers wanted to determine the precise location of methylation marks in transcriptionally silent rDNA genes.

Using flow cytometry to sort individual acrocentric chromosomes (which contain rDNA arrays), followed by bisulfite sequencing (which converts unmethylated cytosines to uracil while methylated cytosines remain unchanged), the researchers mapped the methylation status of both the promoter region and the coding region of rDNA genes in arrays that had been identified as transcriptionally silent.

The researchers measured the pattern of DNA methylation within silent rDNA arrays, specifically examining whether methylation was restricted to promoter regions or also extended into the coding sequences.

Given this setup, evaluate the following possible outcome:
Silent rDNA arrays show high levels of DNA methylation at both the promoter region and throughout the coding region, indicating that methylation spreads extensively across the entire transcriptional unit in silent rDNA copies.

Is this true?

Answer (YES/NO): YES